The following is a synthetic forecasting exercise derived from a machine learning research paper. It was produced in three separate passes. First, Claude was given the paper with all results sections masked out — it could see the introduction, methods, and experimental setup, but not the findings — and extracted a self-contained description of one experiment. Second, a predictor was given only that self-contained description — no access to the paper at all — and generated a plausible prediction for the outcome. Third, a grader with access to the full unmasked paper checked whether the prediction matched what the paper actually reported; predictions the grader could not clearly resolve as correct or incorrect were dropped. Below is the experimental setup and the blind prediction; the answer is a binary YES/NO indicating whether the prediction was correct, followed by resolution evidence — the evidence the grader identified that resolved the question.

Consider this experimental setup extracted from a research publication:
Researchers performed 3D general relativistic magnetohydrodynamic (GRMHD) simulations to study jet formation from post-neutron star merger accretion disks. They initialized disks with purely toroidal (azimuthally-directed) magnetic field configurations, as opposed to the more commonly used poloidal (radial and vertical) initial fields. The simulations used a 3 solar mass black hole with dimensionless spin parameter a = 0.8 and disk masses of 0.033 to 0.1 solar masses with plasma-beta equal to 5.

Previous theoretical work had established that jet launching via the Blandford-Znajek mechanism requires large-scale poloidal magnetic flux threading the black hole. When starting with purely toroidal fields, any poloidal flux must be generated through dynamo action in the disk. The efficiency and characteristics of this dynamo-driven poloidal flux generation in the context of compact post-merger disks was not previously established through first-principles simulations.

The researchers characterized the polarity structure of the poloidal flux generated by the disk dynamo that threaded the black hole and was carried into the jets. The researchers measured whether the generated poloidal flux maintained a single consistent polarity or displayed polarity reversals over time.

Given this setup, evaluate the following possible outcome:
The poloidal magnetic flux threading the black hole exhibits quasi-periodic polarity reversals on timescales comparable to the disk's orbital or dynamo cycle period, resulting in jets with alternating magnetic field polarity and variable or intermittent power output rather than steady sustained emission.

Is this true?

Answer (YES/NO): NO